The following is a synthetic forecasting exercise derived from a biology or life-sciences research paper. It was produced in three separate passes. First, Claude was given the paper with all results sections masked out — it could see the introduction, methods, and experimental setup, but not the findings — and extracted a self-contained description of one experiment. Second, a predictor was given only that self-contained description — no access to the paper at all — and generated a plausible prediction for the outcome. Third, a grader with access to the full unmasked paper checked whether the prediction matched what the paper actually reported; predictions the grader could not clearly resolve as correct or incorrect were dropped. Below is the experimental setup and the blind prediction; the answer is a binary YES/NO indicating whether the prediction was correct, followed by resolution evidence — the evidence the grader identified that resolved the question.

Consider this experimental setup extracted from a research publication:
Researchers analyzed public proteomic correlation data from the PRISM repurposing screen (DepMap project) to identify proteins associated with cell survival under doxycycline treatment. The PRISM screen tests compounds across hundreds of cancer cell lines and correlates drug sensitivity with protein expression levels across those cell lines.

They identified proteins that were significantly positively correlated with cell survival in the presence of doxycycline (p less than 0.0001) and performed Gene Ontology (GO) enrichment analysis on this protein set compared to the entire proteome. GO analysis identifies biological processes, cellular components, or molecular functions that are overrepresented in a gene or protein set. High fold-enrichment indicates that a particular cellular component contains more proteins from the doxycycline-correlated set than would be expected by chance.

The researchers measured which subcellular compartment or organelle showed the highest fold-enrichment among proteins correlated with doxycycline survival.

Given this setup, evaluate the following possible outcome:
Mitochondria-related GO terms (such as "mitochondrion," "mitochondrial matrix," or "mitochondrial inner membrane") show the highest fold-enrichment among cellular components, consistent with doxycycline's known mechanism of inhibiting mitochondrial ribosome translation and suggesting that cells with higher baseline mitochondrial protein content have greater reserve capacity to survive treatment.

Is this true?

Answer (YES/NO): YES